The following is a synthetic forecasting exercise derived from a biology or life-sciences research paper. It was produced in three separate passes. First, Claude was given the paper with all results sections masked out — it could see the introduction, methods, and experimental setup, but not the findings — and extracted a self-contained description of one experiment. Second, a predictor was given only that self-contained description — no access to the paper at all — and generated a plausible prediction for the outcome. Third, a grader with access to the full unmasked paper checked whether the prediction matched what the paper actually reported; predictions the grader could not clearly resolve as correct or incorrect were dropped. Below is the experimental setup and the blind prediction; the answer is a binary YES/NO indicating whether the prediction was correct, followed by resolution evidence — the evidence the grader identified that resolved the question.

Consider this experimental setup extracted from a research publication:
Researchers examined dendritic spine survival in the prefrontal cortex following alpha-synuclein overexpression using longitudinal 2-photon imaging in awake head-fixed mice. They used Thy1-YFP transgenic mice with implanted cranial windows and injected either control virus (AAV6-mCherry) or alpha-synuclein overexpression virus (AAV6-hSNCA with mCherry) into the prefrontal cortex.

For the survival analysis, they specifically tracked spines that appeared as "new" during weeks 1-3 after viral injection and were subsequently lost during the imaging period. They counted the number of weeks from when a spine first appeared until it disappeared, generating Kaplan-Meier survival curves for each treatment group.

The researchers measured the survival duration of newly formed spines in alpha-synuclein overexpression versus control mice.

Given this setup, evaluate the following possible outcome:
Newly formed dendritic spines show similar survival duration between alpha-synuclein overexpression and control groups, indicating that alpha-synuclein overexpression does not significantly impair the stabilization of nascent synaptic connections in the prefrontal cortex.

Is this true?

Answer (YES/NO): NO